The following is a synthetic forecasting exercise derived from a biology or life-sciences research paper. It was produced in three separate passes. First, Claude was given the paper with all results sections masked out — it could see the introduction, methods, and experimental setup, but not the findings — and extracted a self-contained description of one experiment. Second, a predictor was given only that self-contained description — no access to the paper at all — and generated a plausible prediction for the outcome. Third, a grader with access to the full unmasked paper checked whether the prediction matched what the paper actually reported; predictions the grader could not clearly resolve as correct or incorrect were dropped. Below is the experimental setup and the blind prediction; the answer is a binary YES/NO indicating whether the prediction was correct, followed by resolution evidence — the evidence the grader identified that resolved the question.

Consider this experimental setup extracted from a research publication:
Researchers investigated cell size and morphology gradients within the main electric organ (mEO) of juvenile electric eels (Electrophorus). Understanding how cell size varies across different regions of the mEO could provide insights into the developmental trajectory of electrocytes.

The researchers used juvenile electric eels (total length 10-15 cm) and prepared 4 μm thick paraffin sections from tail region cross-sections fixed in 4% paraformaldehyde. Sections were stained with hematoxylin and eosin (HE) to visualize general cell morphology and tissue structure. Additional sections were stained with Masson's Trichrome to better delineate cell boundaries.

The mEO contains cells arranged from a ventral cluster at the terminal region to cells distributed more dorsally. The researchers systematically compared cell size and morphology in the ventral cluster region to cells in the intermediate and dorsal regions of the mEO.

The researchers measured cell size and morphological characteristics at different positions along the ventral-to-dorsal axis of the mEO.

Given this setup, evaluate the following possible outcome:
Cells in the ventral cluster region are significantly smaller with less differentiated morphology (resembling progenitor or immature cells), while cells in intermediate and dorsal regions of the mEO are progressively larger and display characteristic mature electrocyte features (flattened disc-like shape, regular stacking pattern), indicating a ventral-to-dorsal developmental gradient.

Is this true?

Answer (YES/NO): YES